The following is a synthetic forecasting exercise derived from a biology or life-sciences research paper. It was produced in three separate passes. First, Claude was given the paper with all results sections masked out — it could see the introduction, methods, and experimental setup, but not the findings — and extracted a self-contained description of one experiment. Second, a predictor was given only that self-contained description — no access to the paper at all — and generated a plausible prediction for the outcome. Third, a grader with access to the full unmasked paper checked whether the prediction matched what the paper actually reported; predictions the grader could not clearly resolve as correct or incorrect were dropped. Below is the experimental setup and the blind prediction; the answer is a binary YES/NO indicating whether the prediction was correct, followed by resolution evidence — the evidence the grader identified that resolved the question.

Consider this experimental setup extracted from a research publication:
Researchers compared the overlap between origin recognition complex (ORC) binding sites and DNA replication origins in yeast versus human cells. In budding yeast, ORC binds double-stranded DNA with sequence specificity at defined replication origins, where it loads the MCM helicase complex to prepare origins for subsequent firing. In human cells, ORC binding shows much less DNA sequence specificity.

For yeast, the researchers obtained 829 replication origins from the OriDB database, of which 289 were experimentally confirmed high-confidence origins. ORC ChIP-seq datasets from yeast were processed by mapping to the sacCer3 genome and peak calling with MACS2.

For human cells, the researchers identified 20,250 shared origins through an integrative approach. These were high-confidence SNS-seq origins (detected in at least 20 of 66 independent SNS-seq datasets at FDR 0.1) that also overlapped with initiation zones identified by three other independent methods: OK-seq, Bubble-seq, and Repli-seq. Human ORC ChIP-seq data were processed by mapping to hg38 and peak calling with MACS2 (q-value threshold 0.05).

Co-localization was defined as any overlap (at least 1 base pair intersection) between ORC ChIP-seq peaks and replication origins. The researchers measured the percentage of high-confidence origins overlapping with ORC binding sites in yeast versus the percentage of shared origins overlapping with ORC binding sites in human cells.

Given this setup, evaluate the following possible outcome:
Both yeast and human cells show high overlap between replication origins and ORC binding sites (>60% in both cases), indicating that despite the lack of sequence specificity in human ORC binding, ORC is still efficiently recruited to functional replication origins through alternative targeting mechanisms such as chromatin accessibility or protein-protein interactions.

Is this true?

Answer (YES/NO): NO